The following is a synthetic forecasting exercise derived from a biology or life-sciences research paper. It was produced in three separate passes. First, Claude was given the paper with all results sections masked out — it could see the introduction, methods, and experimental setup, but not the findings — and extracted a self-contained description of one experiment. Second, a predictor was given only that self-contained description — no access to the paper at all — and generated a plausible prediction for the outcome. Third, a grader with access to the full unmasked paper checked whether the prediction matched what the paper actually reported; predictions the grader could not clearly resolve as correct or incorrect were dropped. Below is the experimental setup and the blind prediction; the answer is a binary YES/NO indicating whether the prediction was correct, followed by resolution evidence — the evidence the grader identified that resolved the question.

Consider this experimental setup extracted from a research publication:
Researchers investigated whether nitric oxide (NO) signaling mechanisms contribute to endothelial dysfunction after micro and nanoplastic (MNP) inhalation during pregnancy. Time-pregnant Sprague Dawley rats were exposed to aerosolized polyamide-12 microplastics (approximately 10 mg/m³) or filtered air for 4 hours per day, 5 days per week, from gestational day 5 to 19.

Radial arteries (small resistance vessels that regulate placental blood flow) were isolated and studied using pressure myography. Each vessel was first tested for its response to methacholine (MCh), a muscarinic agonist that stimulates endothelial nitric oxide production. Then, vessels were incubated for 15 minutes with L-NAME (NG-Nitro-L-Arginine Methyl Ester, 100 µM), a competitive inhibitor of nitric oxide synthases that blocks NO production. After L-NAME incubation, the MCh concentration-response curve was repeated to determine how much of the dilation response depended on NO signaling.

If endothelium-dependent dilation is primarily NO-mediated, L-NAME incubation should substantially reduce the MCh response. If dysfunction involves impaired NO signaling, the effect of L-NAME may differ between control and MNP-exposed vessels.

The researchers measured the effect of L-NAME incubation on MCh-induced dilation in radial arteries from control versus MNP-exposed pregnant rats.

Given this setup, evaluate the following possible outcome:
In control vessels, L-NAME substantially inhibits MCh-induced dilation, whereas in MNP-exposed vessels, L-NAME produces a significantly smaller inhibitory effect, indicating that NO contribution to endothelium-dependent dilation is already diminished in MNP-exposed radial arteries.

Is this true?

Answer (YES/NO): NO